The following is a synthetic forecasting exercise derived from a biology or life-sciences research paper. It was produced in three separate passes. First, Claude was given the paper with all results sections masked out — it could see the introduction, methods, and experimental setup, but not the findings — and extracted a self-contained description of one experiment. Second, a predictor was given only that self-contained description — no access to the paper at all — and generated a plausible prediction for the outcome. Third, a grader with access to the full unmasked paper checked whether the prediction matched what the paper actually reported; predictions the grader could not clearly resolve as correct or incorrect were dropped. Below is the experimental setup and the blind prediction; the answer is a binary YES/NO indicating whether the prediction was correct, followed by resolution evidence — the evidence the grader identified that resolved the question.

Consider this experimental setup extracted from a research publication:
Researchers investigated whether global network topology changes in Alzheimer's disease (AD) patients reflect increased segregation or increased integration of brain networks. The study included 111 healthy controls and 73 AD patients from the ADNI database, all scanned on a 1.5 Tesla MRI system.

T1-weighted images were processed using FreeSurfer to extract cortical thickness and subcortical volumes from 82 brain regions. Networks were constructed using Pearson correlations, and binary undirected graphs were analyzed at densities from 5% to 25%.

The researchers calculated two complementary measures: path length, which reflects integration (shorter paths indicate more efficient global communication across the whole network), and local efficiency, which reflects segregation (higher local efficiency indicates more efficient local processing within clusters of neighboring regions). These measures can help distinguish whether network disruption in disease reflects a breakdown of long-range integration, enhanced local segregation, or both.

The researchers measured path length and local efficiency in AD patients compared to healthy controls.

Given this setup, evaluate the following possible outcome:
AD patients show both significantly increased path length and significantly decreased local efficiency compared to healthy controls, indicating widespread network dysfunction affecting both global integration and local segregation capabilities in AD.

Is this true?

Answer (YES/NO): NO